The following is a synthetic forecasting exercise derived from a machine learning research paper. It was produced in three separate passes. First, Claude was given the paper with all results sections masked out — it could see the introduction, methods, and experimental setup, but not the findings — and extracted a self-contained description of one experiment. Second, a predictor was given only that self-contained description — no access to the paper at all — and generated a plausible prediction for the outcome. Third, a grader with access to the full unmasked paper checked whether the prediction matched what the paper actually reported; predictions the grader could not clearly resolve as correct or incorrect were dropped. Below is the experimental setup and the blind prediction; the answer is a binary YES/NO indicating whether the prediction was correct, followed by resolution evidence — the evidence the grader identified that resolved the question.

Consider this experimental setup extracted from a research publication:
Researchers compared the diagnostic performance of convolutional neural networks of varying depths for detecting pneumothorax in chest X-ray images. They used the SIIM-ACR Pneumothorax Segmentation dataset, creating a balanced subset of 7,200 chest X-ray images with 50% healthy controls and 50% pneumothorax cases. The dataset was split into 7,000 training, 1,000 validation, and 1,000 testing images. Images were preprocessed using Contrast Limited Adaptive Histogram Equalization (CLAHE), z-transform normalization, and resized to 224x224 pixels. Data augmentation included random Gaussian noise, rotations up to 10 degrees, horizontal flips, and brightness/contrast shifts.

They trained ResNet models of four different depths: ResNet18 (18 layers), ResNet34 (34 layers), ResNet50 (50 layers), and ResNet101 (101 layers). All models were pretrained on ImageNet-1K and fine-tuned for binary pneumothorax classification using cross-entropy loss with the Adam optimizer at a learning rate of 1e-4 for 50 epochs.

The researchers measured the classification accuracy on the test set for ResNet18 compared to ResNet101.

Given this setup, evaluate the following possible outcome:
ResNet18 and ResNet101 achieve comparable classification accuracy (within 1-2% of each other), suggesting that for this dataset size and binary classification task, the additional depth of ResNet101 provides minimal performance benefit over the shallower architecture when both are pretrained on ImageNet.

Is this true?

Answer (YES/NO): YES